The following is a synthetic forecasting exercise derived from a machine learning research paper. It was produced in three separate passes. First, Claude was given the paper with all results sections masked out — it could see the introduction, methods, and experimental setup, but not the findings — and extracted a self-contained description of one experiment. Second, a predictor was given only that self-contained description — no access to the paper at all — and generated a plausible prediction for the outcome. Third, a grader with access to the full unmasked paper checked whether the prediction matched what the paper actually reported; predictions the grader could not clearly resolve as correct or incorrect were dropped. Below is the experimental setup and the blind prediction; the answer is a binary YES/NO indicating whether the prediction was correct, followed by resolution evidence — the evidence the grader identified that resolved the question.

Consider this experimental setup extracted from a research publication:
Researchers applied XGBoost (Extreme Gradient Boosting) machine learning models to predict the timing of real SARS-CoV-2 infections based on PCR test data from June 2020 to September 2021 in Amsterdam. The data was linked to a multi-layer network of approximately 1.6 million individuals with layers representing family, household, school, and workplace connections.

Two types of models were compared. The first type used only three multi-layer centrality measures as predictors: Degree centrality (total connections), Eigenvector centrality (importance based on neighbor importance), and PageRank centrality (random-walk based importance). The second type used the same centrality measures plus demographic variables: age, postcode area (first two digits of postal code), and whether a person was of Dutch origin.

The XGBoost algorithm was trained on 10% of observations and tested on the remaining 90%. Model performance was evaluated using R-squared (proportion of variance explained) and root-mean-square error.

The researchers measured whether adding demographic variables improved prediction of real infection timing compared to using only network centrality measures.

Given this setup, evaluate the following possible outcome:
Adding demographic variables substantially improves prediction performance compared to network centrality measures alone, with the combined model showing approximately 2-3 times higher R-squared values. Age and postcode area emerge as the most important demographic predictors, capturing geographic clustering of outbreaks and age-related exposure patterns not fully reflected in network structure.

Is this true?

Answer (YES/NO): NO